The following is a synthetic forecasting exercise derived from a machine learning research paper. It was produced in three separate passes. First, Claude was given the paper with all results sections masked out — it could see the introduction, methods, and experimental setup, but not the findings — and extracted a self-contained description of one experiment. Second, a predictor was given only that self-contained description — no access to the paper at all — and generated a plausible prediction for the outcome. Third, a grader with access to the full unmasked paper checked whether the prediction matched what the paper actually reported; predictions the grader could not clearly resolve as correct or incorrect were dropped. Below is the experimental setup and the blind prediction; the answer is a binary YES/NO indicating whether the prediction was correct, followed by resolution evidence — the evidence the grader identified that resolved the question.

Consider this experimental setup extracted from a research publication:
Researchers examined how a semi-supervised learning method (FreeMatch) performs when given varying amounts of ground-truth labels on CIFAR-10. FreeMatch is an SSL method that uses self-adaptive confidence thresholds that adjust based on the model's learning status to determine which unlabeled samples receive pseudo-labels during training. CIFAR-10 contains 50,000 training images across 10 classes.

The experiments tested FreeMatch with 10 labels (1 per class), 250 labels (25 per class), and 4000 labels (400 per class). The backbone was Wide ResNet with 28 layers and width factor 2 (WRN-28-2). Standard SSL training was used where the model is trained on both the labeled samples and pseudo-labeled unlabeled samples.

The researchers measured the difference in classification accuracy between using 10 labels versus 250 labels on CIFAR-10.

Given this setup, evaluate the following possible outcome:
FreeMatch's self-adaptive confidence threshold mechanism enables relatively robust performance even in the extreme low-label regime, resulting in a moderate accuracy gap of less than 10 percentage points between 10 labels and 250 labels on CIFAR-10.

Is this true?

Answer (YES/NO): YES